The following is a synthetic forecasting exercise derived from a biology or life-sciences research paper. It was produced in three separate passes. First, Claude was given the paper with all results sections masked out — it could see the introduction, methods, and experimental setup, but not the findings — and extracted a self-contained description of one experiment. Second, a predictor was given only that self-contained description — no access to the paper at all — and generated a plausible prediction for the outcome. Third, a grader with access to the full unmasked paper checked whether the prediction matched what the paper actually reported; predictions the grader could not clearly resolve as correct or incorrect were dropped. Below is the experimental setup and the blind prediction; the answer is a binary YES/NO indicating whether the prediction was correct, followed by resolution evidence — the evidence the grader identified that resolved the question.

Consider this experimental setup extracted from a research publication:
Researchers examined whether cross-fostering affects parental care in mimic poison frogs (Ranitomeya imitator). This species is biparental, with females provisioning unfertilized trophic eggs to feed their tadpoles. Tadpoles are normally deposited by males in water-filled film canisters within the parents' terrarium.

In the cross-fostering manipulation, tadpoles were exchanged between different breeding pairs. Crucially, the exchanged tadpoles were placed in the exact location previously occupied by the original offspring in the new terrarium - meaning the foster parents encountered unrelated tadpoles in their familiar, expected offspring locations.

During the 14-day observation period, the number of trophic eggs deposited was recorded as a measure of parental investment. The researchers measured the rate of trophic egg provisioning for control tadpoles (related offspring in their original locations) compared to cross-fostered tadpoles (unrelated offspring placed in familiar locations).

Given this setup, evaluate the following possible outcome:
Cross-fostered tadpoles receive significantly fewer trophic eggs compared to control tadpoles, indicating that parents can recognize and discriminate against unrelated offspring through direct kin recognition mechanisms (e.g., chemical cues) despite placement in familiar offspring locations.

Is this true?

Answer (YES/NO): NO